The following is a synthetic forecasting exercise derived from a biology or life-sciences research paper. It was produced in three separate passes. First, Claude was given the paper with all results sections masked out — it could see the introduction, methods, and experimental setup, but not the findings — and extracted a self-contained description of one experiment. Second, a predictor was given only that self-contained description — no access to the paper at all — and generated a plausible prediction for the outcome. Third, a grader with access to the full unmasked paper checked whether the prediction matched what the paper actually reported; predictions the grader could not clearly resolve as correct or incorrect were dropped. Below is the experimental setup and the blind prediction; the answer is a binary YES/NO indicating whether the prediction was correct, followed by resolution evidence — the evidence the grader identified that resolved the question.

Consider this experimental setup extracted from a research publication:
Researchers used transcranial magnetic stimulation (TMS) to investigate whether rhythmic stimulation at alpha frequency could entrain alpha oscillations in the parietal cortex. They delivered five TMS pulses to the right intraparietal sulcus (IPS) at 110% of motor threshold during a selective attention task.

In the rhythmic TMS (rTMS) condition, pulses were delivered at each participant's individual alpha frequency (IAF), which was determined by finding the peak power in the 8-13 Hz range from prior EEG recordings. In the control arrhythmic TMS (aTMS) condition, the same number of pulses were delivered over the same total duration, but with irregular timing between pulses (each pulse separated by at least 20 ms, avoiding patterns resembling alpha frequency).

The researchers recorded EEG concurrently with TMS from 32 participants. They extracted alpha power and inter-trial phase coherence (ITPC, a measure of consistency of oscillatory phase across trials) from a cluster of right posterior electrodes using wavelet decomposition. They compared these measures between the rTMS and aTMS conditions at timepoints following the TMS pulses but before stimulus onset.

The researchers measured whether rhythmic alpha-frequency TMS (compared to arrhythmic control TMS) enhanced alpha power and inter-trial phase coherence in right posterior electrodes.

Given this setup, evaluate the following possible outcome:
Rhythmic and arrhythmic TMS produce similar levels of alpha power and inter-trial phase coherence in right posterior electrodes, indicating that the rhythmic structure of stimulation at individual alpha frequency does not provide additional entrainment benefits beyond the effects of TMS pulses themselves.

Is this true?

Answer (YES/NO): NO